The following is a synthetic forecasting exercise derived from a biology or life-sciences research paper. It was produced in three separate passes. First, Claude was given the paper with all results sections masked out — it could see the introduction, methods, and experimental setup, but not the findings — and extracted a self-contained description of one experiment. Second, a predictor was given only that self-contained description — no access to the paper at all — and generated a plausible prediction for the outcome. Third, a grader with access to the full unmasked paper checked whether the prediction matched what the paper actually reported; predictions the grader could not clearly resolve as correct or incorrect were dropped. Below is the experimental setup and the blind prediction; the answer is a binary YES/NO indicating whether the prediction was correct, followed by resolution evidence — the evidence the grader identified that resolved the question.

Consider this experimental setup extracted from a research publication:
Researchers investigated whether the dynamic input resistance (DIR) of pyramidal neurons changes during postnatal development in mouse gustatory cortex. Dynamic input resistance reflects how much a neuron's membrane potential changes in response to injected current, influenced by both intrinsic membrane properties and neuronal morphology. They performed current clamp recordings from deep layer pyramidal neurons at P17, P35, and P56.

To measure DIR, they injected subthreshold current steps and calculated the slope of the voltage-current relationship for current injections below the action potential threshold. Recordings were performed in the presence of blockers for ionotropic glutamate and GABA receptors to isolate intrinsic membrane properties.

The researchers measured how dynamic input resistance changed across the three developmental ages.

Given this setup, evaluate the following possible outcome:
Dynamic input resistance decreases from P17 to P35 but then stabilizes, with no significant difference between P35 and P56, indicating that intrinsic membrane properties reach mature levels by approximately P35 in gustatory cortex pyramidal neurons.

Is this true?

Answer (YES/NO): NO